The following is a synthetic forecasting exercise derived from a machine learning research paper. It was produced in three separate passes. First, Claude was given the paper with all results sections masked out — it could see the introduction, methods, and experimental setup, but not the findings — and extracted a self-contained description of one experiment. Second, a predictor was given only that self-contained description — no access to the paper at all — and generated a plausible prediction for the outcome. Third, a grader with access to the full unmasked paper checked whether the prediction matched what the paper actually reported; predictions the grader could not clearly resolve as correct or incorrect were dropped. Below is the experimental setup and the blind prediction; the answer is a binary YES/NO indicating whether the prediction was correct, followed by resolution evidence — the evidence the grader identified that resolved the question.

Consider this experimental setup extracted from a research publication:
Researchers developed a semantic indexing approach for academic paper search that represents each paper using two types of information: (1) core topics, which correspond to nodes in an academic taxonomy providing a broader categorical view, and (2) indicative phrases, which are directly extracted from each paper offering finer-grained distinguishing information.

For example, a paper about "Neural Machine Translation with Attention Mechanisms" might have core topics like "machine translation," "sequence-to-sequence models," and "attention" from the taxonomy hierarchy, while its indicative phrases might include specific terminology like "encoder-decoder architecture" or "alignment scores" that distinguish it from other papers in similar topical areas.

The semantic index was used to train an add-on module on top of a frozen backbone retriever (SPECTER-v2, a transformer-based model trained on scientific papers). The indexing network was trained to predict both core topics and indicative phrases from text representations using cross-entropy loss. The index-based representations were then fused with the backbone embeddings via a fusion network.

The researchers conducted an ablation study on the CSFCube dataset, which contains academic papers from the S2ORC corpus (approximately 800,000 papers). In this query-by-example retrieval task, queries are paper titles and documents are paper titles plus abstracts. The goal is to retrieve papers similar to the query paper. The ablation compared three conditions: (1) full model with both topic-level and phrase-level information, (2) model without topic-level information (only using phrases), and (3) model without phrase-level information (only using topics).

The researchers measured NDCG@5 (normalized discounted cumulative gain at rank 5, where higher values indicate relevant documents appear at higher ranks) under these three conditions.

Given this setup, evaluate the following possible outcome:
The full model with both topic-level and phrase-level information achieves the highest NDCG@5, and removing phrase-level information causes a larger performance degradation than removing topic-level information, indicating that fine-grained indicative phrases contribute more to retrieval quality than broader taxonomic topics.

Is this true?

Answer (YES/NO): YES